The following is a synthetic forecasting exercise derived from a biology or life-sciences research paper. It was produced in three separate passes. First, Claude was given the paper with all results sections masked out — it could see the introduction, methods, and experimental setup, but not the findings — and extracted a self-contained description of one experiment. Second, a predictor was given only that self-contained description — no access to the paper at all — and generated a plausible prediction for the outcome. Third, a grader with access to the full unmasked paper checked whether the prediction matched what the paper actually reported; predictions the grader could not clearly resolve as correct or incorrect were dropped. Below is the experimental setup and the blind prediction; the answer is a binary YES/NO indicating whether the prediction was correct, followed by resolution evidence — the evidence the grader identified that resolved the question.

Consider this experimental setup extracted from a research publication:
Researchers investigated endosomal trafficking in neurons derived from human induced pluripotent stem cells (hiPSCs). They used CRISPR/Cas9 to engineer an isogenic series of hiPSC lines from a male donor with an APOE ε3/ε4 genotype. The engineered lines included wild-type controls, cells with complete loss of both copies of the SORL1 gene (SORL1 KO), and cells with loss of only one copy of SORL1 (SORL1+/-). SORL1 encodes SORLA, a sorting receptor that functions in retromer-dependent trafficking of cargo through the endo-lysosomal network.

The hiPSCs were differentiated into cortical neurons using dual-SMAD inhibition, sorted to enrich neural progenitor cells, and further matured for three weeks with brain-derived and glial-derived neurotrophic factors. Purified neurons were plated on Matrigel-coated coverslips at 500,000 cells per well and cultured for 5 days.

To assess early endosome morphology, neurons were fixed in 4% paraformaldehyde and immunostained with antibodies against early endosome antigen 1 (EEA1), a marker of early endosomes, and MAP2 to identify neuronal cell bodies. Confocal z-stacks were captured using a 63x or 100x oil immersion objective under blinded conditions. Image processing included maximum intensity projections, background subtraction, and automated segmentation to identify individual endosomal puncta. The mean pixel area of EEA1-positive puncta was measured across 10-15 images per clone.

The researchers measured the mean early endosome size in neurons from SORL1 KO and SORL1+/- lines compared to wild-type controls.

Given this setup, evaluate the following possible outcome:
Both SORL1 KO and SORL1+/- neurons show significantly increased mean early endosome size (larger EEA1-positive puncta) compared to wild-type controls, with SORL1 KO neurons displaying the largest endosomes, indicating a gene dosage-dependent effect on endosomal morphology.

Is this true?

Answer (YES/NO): YES